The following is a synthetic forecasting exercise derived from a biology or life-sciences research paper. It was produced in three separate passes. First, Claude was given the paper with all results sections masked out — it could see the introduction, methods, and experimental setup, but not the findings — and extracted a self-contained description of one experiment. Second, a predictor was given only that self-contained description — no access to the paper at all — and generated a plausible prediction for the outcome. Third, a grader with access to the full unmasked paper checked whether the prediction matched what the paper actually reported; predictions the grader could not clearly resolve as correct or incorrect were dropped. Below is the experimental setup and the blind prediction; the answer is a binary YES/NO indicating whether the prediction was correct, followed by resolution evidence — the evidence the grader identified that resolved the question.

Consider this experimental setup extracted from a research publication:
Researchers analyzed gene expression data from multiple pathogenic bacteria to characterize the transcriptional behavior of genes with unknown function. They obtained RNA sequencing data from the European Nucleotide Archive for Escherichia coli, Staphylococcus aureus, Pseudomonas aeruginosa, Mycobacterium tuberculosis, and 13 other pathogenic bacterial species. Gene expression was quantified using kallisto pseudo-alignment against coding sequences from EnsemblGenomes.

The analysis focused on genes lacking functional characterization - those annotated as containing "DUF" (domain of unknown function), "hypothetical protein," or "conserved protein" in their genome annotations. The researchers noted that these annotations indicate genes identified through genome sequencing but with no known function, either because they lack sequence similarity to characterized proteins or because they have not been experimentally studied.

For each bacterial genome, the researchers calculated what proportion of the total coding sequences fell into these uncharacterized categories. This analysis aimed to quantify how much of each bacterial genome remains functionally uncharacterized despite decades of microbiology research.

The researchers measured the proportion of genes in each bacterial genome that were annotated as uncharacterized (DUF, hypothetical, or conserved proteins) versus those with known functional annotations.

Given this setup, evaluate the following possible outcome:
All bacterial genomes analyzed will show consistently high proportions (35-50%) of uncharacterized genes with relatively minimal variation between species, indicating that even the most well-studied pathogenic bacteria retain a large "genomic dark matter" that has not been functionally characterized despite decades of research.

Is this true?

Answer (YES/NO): NO